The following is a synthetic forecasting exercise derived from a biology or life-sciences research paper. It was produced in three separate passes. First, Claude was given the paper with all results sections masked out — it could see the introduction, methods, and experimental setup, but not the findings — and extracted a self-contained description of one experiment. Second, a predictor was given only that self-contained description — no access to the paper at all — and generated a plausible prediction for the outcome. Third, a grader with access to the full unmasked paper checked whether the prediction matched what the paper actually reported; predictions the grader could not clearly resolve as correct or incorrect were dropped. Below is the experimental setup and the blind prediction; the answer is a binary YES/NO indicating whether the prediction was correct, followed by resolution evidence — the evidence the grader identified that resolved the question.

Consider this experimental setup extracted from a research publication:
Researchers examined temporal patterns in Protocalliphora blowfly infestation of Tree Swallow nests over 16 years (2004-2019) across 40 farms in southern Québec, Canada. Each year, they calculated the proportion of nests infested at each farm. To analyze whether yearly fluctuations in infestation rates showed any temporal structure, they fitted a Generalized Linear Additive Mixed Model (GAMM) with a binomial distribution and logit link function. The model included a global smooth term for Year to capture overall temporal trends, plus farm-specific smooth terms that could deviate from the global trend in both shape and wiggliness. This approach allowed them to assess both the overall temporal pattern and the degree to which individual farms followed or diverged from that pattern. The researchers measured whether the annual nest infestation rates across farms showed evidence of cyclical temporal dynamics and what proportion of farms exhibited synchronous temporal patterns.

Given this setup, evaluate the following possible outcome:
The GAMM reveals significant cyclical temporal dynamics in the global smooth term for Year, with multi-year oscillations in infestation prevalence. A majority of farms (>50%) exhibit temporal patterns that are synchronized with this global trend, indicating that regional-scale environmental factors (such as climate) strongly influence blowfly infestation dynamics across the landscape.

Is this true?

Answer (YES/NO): YES